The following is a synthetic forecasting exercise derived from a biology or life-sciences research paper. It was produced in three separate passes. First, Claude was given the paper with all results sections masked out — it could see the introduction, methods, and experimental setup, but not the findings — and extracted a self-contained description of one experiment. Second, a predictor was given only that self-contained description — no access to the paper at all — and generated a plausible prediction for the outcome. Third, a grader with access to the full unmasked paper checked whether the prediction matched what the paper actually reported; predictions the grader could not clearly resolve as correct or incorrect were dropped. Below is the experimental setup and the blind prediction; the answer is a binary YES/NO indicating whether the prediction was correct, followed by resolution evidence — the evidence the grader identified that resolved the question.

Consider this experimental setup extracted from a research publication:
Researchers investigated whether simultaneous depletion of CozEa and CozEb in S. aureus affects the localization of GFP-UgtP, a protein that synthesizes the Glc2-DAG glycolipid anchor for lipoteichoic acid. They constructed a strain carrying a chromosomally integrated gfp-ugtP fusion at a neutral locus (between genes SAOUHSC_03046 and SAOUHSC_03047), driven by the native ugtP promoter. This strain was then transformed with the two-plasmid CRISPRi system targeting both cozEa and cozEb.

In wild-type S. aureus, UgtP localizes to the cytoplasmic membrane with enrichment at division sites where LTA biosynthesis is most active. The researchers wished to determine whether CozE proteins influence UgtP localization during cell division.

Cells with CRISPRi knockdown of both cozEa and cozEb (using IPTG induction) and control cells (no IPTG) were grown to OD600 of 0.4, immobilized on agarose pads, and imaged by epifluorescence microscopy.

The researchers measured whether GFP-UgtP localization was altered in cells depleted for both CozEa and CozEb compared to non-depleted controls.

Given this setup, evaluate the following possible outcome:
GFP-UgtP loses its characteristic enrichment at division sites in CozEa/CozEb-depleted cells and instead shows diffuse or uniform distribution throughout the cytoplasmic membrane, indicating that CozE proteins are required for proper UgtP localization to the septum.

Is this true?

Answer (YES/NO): NO